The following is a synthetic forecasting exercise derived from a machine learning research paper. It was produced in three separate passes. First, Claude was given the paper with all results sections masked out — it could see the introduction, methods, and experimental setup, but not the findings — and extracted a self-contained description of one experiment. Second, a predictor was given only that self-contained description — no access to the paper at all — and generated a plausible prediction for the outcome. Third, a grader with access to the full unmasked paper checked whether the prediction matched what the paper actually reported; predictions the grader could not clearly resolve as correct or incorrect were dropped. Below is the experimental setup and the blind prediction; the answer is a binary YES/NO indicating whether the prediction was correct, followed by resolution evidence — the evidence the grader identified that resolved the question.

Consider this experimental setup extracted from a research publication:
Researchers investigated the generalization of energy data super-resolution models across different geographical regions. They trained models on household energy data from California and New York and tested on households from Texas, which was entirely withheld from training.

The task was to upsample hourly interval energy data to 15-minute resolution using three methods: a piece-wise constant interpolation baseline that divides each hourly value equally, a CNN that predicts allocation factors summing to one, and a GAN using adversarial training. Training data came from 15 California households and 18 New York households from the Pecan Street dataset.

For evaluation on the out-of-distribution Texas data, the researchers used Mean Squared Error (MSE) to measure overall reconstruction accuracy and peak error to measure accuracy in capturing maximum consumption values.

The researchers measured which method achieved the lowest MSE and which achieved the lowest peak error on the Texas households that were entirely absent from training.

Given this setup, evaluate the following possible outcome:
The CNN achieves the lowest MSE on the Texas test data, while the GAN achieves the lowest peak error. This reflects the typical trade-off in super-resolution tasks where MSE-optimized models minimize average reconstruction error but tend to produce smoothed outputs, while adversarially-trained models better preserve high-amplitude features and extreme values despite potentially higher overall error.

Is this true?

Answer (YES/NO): NO